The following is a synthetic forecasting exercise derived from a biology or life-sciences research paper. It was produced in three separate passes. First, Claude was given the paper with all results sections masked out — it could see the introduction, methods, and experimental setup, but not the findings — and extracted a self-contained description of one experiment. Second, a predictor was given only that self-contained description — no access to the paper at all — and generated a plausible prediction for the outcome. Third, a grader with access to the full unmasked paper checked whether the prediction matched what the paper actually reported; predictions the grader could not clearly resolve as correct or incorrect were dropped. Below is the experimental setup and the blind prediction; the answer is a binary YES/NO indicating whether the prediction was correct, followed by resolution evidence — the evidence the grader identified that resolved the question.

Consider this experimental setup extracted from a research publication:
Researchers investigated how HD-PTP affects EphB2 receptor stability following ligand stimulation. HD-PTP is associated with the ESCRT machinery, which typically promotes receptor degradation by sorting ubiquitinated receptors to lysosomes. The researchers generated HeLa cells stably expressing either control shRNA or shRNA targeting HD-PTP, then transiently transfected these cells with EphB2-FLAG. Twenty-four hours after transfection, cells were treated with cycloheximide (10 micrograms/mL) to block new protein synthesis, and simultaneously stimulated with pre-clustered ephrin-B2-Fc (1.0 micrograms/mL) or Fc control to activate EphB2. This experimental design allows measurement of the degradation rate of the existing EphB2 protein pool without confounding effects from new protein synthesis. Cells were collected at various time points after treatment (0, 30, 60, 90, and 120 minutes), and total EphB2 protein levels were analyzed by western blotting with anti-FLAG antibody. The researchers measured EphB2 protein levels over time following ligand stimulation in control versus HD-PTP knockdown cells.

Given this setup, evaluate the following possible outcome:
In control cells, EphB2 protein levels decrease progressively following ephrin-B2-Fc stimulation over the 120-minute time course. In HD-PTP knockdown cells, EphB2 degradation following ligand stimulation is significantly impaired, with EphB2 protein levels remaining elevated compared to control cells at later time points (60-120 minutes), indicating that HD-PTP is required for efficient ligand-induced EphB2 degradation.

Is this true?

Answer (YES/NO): NO